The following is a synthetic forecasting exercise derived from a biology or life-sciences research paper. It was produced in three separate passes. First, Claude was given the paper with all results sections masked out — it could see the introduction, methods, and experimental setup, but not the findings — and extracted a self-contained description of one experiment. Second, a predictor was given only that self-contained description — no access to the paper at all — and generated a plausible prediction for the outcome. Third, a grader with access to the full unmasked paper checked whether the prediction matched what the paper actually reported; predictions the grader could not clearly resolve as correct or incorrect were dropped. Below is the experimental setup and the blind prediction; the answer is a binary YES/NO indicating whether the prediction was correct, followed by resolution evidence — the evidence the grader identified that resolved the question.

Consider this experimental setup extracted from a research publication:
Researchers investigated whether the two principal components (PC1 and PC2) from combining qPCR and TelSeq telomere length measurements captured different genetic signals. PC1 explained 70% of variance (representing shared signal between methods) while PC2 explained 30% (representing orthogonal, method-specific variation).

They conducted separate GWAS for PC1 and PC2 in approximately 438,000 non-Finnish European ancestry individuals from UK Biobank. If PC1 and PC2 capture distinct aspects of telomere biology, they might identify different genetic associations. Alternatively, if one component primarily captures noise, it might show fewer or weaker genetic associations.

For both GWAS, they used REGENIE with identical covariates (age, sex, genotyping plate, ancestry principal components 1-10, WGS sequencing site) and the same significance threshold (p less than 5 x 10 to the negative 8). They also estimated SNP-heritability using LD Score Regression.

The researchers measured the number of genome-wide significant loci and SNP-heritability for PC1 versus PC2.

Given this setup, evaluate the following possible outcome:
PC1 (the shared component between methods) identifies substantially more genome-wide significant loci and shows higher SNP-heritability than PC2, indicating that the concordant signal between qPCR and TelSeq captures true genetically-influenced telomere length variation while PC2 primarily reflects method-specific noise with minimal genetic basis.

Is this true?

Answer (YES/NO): YES